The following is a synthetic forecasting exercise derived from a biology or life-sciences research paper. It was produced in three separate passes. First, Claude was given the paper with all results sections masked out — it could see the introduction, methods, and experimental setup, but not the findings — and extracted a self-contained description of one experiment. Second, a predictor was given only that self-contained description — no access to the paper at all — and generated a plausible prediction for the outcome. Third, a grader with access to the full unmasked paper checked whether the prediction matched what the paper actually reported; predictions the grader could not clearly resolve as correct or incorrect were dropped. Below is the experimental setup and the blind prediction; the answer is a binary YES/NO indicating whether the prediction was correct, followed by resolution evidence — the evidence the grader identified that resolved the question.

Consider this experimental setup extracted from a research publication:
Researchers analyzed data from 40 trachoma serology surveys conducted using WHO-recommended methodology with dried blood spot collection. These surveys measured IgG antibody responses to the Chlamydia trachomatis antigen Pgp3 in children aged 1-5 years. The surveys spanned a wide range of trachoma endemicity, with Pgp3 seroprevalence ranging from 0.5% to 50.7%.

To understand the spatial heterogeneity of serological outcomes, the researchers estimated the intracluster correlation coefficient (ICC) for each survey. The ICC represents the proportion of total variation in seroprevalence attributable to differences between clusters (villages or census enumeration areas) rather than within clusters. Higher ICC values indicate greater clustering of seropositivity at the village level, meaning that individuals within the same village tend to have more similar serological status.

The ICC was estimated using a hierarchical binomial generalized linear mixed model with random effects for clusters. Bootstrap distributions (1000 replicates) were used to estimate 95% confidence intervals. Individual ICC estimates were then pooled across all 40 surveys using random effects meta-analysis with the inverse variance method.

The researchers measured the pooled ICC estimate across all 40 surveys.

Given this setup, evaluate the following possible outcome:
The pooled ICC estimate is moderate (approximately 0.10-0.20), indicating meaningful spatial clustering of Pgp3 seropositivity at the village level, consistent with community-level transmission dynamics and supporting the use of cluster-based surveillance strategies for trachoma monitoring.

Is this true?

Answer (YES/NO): NO